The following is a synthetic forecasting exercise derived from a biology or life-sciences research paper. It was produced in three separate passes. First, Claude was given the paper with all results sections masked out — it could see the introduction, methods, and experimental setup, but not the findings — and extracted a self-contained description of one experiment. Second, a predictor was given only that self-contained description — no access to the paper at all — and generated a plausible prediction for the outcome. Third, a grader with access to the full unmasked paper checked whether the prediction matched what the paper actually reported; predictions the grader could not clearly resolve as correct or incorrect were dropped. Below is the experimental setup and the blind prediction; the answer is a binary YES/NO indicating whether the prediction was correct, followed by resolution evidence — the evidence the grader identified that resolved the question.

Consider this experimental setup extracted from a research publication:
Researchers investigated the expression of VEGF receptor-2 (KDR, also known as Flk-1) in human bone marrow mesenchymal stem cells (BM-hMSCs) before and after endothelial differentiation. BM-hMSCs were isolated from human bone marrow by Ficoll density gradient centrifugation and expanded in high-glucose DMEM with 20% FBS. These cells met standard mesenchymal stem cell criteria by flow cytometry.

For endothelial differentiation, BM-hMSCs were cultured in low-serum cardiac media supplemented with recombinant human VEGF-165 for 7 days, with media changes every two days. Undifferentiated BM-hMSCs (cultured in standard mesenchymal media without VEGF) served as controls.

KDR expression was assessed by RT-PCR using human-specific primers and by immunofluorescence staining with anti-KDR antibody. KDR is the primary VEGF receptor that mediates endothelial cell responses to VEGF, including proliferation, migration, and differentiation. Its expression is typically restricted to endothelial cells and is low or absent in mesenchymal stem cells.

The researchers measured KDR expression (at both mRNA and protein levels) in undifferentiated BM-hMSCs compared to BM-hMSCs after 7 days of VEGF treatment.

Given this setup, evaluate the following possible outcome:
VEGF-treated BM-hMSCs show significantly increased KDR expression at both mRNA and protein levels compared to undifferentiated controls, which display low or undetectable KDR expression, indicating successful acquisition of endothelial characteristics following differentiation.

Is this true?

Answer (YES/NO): NO